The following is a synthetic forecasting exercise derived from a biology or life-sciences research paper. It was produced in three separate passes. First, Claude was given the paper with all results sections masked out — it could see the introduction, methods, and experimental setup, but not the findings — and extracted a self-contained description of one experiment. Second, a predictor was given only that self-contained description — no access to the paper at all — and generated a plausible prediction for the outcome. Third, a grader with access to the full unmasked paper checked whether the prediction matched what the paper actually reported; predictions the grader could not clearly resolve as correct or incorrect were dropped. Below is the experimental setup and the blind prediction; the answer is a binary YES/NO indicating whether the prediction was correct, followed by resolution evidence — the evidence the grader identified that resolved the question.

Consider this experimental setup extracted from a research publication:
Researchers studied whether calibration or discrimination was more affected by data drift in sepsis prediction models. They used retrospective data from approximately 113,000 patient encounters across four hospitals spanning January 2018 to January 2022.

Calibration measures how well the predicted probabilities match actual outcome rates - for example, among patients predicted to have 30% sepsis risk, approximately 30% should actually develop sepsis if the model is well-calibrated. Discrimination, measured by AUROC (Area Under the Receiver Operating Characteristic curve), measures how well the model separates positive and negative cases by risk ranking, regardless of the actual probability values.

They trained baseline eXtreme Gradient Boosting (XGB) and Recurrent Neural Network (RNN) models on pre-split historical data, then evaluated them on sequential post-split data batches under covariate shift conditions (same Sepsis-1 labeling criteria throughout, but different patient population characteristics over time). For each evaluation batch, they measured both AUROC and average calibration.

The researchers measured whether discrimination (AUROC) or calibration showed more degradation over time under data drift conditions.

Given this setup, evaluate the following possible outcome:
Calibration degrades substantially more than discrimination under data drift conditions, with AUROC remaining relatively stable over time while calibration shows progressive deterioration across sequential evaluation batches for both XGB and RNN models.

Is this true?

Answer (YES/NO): NO